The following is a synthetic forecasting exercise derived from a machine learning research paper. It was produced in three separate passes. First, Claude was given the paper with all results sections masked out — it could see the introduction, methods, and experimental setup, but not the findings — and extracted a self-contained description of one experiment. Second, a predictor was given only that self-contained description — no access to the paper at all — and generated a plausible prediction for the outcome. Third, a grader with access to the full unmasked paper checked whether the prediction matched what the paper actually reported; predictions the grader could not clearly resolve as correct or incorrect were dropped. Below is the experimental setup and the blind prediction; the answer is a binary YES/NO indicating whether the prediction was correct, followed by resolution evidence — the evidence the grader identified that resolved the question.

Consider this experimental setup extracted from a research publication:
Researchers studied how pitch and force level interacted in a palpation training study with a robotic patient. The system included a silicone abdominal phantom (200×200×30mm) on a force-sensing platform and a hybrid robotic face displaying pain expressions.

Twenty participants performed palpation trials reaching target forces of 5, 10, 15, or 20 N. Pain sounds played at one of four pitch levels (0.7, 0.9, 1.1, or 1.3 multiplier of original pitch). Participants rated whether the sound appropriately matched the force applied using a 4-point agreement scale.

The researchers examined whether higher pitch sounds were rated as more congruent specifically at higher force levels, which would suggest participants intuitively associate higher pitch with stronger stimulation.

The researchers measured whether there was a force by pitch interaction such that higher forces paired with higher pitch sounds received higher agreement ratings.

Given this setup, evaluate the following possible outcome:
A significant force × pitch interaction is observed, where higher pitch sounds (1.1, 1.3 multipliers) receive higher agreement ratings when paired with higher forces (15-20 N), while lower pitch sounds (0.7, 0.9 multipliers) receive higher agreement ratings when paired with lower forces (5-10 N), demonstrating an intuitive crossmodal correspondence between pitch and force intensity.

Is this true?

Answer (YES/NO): NO